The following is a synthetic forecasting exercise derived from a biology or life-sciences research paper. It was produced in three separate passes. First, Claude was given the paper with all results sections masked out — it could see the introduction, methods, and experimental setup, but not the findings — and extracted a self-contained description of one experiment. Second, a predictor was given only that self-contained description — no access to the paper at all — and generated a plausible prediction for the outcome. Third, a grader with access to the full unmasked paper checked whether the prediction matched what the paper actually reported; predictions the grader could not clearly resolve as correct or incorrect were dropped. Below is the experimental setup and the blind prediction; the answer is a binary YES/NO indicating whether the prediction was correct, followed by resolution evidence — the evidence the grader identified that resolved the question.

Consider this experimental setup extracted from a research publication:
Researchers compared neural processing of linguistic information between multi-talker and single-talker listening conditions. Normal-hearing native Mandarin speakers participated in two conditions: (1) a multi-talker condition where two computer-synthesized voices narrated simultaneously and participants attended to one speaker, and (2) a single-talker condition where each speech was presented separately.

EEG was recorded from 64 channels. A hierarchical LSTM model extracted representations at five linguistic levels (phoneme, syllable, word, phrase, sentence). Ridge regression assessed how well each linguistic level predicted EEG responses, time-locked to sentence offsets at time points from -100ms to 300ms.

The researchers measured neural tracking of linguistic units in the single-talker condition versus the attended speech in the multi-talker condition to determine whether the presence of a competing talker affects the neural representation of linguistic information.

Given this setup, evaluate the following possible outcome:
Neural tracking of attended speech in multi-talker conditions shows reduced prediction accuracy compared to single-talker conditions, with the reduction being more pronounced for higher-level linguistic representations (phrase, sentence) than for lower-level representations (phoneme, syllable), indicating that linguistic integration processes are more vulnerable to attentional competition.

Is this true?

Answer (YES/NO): NO